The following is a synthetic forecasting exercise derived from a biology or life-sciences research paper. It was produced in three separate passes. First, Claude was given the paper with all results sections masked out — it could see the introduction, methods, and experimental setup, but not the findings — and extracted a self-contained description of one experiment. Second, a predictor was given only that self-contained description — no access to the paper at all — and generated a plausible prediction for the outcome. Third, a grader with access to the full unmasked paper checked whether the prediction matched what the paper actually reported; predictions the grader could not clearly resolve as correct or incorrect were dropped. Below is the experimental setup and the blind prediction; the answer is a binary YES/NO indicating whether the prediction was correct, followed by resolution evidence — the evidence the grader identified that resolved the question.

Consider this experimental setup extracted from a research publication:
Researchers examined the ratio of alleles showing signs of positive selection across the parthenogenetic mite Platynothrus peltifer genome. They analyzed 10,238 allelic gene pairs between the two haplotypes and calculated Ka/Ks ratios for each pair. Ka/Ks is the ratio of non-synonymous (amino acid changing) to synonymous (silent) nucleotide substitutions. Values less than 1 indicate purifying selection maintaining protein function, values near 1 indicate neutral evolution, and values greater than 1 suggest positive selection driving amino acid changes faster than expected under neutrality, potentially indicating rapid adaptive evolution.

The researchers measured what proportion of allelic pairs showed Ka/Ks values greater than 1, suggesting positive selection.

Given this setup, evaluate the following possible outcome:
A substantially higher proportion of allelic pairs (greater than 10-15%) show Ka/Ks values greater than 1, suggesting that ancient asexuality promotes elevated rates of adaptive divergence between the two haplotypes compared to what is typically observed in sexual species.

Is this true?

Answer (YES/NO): NO